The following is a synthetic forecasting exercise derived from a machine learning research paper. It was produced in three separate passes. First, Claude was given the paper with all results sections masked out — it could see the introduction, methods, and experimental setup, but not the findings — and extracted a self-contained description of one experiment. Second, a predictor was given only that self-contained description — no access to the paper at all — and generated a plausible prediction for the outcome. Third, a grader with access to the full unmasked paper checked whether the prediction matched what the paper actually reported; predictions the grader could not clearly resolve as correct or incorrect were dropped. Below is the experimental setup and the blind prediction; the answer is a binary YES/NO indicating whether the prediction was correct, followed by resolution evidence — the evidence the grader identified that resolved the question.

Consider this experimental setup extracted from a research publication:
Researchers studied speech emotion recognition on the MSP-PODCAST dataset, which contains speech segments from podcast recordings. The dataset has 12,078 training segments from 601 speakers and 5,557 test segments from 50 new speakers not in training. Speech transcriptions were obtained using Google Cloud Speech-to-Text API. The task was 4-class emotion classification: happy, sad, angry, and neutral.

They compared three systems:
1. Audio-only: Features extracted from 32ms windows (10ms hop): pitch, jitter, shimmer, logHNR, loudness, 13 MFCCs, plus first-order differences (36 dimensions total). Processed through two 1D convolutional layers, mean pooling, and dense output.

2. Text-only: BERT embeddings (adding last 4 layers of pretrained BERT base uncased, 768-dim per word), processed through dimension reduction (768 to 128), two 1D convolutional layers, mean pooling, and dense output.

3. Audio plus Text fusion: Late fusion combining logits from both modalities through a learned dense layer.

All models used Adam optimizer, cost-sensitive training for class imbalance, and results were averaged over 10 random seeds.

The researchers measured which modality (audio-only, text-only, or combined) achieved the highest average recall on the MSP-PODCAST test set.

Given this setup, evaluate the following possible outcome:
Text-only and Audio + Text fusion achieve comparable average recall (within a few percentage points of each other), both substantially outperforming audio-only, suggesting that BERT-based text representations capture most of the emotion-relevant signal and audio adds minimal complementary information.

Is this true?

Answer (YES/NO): NO